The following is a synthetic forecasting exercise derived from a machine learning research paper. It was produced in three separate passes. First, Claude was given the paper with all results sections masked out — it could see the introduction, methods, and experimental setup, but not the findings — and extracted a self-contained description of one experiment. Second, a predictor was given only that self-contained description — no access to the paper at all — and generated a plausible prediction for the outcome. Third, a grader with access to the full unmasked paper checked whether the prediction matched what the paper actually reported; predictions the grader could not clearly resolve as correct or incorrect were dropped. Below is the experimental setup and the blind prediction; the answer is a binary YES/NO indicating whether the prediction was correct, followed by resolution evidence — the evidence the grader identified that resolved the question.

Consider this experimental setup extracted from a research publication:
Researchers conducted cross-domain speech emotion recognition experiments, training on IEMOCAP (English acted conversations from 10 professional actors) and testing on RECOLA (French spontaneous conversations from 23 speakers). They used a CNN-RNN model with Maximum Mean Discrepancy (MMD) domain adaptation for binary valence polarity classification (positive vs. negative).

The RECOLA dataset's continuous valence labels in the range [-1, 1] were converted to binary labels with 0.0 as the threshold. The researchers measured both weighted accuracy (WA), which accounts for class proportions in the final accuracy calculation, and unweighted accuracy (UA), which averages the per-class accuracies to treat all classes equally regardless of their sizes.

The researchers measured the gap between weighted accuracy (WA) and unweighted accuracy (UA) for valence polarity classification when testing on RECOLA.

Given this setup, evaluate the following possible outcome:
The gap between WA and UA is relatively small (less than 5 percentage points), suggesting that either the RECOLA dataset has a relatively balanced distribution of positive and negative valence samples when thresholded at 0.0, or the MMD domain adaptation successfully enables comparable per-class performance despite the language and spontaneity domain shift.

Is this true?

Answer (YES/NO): NO